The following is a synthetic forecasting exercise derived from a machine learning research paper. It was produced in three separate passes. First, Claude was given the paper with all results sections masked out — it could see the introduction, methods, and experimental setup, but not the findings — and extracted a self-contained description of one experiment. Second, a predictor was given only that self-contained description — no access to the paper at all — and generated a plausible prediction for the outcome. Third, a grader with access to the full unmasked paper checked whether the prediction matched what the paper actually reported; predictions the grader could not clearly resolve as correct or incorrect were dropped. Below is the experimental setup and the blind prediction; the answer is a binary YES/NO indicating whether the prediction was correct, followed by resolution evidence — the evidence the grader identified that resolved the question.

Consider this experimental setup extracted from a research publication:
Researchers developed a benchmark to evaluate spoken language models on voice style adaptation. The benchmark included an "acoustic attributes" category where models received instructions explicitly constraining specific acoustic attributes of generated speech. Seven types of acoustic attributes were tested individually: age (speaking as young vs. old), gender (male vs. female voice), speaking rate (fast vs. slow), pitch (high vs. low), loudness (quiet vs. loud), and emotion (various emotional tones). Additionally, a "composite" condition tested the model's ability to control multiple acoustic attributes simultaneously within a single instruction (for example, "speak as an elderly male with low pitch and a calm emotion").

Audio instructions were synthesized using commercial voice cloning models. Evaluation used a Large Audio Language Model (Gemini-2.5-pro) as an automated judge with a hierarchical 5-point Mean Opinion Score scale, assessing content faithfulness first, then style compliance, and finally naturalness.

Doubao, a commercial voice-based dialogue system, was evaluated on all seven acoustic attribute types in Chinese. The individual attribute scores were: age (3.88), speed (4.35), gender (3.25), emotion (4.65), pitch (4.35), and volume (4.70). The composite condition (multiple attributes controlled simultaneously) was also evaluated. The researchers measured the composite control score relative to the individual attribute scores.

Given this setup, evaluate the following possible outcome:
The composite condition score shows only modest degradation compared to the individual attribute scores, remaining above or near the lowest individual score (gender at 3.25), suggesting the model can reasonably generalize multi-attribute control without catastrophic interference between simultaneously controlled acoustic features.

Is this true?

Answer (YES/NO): NO